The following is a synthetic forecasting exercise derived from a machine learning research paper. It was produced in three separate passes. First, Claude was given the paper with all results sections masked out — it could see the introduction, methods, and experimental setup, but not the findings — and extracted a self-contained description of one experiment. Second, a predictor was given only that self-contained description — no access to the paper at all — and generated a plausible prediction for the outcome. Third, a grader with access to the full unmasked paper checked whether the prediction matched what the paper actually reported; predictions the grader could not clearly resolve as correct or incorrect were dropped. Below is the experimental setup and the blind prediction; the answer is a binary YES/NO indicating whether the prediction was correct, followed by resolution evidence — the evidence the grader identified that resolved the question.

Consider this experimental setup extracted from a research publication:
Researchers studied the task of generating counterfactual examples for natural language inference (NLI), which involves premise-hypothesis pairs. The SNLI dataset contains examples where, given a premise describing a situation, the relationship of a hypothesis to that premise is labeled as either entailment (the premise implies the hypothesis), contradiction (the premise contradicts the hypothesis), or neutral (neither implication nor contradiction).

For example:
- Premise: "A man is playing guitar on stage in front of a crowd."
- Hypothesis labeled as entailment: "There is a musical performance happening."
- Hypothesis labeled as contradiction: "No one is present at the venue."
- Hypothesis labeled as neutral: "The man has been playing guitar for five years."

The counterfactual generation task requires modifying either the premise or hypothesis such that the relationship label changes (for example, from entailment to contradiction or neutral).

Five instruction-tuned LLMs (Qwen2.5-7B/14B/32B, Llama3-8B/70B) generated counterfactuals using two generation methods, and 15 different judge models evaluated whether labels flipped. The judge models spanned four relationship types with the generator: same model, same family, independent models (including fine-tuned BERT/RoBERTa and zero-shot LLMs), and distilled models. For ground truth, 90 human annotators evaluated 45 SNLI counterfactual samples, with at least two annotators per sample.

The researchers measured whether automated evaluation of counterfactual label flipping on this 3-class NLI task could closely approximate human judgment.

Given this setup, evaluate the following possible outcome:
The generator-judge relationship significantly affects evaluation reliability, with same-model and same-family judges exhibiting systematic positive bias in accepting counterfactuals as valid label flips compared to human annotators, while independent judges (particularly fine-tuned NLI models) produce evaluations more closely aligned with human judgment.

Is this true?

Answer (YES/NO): NO